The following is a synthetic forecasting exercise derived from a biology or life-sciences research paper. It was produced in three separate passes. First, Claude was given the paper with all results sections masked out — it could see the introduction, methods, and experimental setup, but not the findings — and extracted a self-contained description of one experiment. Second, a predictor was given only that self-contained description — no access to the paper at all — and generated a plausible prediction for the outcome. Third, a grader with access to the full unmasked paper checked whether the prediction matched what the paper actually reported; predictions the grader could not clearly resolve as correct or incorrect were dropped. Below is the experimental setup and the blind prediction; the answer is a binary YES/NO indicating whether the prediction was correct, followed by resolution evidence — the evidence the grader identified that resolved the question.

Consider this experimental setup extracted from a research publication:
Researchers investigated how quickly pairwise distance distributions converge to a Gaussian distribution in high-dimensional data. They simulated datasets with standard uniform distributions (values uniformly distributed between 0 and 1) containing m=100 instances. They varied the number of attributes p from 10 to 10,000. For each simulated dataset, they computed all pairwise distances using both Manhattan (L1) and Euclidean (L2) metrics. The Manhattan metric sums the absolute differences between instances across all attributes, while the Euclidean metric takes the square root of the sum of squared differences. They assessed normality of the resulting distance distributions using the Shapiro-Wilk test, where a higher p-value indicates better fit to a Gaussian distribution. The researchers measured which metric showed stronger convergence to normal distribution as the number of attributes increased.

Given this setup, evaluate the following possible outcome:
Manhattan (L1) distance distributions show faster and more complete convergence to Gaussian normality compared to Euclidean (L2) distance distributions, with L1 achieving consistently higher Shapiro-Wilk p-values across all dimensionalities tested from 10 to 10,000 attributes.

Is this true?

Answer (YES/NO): NO